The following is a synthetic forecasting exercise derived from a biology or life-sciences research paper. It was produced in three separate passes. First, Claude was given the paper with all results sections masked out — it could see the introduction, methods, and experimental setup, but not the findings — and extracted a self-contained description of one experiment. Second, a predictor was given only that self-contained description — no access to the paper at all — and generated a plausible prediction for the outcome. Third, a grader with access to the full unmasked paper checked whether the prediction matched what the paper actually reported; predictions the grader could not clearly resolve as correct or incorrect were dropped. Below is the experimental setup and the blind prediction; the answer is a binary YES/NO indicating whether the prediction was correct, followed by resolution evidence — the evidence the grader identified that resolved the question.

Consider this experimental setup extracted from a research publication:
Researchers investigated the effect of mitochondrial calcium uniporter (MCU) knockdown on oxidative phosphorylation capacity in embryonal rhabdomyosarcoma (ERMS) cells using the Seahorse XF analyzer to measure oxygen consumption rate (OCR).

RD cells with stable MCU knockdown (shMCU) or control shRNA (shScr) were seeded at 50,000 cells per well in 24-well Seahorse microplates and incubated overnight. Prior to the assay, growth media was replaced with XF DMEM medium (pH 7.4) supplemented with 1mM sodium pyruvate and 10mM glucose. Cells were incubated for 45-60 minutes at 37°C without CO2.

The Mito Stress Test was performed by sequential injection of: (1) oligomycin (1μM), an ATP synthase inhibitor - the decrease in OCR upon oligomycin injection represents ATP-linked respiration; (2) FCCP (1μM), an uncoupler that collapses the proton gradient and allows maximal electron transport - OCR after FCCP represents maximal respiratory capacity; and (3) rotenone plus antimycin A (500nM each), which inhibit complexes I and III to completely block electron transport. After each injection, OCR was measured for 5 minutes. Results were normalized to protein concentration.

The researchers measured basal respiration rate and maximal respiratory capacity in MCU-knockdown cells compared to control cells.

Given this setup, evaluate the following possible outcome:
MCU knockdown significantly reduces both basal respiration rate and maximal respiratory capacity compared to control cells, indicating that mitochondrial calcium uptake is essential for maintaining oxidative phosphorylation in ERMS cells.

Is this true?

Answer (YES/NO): YES